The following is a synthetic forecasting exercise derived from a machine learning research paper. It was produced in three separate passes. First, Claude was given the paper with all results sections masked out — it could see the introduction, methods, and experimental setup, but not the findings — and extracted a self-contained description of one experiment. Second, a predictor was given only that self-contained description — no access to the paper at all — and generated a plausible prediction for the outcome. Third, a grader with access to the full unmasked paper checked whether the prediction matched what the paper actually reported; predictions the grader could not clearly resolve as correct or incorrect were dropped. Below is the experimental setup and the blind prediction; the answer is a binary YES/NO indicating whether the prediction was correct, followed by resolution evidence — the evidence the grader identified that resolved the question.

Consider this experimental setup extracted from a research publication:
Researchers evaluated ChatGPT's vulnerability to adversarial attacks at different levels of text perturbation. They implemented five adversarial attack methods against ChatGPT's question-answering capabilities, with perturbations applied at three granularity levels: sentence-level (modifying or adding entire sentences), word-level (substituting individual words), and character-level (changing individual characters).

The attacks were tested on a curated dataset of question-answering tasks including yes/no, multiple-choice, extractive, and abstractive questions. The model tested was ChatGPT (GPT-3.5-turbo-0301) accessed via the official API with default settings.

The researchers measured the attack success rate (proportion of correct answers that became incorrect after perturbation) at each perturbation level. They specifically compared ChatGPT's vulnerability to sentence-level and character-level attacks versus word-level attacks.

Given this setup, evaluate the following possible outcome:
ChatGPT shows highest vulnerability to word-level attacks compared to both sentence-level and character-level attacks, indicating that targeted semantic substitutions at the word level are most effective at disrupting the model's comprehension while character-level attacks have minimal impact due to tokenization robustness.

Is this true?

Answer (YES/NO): NO